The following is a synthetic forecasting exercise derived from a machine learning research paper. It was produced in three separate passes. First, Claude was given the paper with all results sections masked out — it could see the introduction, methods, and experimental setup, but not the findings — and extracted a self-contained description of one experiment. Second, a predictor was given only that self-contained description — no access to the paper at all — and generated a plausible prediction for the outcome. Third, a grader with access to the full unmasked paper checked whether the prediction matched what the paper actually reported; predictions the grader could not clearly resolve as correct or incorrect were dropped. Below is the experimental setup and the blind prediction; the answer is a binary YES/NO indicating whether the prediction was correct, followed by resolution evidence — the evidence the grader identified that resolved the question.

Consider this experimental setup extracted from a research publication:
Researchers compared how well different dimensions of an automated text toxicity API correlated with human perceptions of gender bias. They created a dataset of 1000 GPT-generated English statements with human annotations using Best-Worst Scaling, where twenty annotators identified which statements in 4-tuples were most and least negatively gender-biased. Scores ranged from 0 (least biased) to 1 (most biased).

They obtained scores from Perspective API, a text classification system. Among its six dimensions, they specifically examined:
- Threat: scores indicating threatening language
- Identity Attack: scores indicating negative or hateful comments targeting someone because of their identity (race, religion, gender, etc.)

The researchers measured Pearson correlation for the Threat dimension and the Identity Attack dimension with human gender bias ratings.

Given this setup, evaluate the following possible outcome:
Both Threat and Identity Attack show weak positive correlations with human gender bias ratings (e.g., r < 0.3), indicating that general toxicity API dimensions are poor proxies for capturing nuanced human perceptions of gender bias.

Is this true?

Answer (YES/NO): NO